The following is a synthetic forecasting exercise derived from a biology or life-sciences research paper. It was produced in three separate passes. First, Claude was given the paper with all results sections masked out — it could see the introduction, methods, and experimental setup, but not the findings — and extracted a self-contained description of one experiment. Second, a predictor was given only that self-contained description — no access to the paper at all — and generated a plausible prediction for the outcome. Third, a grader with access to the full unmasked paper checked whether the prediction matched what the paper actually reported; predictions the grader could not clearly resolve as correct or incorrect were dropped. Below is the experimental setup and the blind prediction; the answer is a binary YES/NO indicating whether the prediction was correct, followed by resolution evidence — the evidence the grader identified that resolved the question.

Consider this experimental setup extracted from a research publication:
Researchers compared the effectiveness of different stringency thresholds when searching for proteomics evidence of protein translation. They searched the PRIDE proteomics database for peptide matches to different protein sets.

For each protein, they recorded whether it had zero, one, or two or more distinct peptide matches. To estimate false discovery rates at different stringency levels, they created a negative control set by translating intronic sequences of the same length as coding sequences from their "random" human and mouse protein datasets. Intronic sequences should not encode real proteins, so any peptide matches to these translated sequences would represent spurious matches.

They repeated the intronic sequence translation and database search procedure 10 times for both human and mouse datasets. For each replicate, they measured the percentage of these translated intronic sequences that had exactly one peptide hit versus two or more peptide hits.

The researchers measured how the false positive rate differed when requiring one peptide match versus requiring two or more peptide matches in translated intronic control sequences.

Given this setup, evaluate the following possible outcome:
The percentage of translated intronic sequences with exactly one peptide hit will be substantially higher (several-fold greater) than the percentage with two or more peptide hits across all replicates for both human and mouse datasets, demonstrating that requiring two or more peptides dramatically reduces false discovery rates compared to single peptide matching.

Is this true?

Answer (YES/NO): YES